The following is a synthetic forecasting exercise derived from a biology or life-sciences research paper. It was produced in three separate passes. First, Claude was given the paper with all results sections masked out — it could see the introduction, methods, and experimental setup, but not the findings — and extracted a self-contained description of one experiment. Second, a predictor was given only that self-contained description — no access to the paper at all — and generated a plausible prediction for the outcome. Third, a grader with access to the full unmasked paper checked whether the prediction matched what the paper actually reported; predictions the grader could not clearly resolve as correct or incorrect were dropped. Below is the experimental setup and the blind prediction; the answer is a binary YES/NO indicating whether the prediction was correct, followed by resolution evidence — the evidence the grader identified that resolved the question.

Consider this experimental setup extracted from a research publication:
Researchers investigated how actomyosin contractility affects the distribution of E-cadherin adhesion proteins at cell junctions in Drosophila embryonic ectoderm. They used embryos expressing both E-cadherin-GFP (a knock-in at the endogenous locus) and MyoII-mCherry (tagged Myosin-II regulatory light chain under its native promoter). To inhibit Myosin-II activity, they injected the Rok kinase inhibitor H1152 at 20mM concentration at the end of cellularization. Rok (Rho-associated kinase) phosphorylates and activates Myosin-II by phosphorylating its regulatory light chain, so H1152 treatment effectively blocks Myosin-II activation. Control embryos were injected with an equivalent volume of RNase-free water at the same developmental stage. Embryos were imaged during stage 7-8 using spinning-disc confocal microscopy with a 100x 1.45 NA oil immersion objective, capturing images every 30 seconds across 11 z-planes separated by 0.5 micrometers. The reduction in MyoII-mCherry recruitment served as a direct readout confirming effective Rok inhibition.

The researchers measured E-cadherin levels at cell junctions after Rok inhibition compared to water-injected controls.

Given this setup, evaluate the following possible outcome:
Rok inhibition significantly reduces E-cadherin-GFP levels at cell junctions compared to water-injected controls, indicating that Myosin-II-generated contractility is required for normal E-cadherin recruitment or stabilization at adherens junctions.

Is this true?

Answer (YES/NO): YES